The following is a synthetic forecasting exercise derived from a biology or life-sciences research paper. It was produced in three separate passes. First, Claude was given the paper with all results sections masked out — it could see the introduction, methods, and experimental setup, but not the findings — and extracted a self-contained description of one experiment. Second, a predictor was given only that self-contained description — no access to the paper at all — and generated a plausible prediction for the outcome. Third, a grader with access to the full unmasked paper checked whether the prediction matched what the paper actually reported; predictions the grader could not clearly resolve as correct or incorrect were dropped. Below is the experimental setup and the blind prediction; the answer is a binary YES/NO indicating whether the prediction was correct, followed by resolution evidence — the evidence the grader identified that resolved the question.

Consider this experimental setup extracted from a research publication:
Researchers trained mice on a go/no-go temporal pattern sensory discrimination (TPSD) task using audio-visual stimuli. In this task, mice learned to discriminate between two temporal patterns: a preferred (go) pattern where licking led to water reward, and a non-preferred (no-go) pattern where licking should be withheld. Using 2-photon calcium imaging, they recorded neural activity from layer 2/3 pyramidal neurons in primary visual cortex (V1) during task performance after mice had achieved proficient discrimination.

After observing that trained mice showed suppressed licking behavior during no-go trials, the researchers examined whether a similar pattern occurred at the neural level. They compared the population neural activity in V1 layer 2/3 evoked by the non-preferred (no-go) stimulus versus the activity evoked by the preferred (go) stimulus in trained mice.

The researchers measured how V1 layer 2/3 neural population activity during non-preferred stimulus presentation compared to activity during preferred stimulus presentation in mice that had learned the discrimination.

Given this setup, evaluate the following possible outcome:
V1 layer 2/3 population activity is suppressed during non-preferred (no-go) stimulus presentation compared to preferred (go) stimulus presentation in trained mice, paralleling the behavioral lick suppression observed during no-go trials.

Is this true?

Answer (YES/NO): YES